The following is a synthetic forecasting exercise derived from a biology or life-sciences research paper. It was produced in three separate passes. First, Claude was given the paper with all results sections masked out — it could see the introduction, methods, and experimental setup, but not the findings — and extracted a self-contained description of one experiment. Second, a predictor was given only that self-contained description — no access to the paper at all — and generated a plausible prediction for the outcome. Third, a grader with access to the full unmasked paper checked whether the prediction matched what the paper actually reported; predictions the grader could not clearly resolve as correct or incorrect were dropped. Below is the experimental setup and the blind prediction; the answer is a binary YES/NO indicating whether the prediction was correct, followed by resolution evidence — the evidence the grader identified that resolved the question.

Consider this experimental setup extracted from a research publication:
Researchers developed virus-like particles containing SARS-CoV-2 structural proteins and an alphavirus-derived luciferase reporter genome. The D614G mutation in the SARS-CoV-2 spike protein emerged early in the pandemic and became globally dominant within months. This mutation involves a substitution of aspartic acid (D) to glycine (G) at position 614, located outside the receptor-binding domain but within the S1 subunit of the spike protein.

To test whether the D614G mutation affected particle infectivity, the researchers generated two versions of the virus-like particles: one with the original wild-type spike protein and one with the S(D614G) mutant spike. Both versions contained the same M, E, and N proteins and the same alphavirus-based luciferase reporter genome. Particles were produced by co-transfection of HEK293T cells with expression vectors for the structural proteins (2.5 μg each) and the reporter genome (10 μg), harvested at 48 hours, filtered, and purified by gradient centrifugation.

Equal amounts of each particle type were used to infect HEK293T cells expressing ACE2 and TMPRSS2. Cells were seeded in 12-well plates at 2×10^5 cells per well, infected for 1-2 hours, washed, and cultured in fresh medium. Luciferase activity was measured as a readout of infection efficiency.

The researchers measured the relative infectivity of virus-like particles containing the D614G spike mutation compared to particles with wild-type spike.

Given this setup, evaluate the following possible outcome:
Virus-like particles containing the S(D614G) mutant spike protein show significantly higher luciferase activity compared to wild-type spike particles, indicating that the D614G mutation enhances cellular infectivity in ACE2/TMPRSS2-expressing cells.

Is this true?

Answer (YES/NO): YES